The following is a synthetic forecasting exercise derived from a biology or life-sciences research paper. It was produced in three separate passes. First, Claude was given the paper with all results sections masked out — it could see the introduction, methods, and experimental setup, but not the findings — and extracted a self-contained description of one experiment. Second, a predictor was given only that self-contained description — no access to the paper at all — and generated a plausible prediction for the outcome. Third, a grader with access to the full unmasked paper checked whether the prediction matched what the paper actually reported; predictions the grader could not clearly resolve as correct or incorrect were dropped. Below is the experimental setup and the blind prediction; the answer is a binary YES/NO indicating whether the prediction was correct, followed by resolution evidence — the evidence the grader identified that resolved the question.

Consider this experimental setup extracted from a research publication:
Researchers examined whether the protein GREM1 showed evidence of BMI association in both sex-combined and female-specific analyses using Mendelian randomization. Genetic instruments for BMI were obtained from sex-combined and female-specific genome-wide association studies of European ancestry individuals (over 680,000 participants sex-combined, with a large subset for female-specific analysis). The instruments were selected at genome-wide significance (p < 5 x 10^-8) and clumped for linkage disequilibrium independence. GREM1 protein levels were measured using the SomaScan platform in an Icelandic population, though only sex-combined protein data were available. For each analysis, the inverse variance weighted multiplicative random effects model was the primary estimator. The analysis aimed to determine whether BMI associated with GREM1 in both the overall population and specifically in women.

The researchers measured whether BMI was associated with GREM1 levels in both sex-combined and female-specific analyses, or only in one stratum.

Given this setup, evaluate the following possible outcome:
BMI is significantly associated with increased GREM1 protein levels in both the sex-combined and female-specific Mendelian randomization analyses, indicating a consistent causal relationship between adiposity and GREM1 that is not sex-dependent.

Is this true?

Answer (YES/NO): YES